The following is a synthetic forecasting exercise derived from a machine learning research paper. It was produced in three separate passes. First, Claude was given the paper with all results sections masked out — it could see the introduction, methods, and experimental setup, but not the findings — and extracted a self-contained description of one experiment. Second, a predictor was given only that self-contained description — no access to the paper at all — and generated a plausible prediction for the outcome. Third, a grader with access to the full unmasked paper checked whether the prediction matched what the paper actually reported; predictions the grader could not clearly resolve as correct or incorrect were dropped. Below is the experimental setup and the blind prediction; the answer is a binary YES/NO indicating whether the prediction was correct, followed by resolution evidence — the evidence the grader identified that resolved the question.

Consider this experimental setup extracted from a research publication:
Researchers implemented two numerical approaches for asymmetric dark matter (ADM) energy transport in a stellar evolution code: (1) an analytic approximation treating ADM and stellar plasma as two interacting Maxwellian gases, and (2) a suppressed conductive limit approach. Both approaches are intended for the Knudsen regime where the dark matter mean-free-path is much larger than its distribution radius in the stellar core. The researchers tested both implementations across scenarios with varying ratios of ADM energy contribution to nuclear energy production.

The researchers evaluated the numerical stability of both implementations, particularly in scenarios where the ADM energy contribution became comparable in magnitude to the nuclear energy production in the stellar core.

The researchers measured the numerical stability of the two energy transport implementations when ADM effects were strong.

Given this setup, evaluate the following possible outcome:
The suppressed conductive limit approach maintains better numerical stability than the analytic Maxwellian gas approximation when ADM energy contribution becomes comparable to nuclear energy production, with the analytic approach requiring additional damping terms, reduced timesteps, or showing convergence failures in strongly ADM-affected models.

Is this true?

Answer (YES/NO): NO